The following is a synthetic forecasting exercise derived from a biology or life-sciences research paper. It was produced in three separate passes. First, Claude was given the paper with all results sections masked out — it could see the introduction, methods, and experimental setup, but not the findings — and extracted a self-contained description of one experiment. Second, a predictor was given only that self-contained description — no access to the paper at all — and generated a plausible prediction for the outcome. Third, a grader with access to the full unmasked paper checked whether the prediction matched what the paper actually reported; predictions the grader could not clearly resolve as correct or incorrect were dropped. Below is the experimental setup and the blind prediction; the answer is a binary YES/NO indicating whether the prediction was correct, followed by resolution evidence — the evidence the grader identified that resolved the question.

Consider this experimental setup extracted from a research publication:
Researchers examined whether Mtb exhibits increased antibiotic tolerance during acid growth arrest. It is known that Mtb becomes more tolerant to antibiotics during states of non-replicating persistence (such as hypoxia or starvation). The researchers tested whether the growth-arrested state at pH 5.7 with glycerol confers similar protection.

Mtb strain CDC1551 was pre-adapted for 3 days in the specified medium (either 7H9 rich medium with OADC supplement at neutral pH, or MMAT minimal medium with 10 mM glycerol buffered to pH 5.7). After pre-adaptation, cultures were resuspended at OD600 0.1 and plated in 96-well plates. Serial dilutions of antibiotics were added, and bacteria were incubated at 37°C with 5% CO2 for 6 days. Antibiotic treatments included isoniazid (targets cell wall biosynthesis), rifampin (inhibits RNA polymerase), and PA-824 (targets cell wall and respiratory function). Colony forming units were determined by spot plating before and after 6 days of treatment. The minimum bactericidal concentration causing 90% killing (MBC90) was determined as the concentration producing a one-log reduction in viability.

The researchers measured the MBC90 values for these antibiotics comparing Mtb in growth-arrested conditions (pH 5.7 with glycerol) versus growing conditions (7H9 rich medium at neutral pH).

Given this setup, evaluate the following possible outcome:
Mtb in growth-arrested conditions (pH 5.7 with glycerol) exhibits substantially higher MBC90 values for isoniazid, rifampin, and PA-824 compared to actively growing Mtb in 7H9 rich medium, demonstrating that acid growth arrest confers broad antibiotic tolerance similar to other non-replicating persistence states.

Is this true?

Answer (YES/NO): NO